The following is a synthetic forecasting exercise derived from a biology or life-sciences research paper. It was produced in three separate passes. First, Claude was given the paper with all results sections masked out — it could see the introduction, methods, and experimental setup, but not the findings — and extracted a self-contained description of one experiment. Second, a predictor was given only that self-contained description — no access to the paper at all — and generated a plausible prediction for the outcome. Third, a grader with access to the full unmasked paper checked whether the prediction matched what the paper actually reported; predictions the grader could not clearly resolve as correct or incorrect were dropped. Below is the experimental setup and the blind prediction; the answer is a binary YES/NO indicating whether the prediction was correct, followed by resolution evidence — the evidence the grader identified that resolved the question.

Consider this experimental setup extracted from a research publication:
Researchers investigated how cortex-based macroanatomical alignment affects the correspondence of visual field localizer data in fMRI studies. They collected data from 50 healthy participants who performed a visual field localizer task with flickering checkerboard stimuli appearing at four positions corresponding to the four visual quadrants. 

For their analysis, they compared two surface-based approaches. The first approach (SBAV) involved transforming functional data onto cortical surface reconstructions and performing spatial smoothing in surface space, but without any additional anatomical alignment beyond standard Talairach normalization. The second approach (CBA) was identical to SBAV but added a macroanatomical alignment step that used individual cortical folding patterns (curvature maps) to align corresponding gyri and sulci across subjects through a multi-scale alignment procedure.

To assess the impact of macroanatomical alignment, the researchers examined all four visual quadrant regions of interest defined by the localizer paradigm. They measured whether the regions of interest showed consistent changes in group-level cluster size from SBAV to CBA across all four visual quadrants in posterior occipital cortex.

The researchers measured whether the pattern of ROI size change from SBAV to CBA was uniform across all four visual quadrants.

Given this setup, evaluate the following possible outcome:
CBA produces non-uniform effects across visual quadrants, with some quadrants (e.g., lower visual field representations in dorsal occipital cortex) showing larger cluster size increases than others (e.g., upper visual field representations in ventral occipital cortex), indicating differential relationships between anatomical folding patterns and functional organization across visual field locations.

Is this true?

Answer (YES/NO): NO